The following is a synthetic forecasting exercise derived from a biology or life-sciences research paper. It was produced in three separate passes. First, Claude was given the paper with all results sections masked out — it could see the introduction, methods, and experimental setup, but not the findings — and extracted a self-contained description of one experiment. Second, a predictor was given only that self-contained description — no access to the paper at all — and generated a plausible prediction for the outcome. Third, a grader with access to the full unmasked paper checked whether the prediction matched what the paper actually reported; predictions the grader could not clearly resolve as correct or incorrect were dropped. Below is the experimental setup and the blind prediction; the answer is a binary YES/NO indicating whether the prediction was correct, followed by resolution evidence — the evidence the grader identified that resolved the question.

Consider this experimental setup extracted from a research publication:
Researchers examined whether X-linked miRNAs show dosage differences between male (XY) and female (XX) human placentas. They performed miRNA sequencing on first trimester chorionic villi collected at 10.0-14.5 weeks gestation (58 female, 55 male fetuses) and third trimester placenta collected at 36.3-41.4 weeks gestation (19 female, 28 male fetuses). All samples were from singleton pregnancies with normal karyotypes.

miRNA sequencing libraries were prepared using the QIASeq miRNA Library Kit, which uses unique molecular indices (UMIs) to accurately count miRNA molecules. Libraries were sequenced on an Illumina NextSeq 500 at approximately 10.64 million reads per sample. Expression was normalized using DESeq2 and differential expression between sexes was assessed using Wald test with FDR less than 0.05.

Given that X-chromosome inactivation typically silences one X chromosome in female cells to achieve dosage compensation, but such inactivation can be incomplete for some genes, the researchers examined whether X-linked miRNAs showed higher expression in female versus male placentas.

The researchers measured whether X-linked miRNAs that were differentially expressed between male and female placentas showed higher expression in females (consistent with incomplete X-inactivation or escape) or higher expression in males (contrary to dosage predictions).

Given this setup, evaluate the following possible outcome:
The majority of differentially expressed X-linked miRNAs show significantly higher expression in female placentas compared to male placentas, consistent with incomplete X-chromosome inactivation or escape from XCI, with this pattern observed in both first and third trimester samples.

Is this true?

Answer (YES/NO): YES